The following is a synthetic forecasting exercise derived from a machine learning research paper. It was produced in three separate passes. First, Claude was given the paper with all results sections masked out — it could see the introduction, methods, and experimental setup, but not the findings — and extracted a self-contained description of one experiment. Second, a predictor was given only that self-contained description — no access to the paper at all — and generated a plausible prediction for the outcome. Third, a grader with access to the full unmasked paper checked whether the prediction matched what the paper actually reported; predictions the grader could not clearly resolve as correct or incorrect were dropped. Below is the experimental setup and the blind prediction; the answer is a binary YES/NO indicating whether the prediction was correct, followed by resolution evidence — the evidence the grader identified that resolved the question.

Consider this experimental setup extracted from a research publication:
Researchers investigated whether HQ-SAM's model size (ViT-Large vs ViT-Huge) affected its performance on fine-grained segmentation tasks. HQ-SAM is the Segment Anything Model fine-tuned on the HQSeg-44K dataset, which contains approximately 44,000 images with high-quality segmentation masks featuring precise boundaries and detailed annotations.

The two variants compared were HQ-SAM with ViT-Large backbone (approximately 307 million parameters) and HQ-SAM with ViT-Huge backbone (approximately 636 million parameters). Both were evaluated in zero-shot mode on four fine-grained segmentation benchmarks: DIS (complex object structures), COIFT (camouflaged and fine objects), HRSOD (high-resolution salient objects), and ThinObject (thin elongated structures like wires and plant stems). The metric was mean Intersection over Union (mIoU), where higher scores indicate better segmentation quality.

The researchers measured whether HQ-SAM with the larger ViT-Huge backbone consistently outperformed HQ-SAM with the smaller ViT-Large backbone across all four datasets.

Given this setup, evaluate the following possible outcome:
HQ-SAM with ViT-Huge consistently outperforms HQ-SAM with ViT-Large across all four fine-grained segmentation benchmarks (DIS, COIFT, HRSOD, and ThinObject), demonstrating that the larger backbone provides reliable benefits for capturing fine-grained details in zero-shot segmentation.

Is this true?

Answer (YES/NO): NO